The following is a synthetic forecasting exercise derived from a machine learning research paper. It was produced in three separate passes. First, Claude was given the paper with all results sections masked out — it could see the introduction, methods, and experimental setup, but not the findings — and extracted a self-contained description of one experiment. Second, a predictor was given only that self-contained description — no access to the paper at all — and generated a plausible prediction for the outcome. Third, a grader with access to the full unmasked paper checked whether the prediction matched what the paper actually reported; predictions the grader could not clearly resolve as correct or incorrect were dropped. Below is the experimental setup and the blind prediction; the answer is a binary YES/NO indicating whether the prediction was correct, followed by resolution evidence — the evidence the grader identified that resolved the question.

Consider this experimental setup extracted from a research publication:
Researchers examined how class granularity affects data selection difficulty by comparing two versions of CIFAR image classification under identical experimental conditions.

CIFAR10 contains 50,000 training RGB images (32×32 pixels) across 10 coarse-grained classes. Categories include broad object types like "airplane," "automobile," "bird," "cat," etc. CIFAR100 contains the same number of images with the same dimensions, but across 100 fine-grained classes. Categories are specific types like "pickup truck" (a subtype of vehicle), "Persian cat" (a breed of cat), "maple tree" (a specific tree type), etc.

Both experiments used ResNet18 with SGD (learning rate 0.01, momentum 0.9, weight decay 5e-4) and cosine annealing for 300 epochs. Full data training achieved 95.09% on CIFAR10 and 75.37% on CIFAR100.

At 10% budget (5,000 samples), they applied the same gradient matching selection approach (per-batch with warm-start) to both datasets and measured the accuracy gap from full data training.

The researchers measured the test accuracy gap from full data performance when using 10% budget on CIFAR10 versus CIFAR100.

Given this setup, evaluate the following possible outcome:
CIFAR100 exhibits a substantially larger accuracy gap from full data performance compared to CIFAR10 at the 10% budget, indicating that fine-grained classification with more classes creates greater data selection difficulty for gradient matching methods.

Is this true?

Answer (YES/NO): YES